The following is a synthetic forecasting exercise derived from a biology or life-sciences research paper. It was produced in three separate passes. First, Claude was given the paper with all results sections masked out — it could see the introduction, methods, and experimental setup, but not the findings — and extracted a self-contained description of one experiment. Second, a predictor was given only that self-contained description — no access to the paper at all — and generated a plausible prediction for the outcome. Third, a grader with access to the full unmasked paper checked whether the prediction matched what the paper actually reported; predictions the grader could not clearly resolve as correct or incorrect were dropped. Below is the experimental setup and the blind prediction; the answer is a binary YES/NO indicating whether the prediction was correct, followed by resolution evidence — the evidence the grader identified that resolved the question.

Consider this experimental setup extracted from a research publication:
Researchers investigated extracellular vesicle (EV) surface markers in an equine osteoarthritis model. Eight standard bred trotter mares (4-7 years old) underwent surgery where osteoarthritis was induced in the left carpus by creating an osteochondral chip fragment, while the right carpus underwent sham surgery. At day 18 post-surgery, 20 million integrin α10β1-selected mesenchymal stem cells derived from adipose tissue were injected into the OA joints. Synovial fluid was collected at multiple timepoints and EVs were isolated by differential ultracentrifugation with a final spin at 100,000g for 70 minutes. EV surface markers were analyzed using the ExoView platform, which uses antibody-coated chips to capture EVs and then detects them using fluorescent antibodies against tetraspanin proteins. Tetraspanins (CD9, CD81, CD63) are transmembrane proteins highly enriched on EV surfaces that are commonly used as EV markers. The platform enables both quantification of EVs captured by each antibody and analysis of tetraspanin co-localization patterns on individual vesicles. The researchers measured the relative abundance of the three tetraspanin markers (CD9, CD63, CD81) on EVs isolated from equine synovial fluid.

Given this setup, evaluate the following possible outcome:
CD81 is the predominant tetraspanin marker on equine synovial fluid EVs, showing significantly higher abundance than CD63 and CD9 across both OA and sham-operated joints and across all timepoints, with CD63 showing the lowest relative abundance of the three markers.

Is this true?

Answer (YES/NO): NO